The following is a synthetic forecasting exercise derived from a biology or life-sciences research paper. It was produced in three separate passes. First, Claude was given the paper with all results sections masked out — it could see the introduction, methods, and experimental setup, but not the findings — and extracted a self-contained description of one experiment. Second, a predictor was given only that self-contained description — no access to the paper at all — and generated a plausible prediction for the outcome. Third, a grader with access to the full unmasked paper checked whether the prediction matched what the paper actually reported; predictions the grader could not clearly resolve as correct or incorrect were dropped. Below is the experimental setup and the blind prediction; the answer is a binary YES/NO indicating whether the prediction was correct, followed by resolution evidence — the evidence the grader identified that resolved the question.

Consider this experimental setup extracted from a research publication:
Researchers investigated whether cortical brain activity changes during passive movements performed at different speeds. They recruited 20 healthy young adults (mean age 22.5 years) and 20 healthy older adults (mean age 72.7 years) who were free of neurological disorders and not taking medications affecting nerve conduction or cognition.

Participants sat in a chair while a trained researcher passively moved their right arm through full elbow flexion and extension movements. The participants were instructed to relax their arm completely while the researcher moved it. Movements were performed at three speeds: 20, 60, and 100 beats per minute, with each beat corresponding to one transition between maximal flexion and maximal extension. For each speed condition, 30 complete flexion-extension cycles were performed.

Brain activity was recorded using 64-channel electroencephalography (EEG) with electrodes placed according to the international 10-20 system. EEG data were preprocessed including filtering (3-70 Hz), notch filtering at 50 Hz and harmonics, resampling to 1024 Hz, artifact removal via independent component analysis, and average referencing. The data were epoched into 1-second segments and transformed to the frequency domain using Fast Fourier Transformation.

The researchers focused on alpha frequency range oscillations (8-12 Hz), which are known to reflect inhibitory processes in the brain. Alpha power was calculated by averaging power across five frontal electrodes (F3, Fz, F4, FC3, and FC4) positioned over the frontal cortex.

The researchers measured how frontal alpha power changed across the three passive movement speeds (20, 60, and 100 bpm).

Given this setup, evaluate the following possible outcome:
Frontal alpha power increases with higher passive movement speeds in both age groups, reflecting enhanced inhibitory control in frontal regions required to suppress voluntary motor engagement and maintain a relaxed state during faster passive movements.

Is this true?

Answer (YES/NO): NO